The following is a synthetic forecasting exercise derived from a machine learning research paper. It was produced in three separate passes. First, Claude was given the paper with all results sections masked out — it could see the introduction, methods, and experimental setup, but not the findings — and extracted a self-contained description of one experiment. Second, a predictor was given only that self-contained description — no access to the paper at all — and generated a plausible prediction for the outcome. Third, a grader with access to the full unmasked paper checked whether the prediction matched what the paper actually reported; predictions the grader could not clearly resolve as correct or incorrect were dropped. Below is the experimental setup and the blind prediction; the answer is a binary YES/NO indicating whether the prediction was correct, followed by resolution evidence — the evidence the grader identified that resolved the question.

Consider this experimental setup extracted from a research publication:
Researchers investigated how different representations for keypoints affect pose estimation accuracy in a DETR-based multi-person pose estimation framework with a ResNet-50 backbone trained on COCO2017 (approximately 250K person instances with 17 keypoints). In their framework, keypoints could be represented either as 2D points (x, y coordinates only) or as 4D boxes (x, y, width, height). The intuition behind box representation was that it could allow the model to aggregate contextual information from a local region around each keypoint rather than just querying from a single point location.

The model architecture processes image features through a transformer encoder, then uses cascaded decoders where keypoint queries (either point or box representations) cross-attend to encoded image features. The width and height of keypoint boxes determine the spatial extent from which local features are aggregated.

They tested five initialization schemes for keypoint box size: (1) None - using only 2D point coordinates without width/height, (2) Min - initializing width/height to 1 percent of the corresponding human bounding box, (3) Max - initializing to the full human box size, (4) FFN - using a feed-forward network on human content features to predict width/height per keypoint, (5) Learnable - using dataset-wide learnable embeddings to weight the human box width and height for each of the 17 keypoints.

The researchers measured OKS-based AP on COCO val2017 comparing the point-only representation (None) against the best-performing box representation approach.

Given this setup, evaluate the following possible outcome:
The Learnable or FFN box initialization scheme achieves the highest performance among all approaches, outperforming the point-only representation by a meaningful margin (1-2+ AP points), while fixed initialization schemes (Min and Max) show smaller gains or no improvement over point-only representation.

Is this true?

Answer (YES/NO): NO